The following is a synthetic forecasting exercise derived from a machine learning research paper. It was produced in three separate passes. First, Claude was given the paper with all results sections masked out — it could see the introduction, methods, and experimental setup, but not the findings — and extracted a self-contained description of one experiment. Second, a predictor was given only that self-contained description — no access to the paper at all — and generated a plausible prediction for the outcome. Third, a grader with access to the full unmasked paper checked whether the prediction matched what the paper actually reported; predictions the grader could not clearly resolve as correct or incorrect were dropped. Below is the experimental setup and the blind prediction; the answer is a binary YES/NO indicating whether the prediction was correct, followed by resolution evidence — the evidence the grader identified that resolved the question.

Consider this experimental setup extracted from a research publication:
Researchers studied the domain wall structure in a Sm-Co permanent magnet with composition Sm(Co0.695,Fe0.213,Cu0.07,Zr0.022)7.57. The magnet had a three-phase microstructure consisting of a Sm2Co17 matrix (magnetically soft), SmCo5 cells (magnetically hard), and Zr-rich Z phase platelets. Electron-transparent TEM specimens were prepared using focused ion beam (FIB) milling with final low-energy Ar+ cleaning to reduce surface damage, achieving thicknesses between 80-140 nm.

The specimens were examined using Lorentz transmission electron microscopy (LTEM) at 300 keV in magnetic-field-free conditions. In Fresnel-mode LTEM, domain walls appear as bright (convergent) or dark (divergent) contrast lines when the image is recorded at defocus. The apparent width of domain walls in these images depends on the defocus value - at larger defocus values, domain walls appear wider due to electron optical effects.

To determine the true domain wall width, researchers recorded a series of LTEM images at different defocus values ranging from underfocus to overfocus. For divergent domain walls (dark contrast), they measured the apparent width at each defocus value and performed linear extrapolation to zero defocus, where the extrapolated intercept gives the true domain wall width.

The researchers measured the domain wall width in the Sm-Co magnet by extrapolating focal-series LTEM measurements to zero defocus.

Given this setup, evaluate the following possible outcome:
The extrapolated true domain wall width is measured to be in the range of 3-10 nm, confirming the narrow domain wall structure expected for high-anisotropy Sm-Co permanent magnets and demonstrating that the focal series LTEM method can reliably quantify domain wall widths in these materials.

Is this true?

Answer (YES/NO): YES